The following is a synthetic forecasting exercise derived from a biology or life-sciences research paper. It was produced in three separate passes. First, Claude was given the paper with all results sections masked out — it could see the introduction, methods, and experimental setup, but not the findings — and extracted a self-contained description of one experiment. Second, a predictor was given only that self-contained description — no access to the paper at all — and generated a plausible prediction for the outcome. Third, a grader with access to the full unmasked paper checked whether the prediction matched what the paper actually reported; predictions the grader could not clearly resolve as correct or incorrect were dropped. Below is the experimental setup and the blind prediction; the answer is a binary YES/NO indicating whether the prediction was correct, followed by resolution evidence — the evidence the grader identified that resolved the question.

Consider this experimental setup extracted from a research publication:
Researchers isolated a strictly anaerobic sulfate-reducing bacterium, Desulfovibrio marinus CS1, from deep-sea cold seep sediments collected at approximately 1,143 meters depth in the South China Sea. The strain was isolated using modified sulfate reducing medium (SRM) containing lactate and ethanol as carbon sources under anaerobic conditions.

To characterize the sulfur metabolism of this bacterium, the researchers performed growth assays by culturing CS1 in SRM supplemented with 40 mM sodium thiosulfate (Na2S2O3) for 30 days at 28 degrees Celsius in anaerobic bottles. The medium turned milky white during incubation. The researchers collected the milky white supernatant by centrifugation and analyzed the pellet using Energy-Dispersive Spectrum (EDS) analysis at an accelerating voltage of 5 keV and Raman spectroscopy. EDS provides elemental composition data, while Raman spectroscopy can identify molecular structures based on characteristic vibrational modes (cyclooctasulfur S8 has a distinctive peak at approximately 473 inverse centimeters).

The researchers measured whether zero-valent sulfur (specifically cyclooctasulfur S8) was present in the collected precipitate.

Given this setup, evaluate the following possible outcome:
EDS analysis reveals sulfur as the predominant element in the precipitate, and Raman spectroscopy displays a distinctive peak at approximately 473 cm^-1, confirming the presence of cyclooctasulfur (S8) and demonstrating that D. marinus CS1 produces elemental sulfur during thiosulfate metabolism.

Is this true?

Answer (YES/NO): YES